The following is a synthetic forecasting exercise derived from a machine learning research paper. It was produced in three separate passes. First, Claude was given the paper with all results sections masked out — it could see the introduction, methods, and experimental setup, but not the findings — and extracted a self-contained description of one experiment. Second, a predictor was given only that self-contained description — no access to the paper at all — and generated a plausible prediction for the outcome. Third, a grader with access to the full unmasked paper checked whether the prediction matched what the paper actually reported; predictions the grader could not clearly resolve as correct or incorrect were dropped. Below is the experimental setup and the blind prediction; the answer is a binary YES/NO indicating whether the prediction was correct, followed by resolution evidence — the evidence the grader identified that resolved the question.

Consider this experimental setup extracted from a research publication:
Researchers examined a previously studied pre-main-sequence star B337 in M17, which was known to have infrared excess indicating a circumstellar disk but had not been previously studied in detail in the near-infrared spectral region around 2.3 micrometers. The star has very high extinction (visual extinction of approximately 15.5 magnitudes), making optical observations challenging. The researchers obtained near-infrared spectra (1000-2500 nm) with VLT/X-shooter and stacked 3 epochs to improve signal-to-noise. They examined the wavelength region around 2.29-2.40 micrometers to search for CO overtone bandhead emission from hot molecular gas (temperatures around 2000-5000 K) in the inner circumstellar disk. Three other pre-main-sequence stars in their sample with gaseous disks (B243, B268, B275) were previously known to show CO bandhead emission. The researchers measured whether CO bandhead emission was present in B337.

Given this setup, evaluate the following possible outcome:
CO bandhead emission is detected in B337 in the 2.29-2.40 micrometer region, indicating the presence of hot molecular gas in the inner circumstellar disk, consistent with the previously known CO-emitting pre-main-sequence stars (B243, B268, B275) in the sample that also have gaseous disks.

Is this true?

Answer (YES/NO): YES